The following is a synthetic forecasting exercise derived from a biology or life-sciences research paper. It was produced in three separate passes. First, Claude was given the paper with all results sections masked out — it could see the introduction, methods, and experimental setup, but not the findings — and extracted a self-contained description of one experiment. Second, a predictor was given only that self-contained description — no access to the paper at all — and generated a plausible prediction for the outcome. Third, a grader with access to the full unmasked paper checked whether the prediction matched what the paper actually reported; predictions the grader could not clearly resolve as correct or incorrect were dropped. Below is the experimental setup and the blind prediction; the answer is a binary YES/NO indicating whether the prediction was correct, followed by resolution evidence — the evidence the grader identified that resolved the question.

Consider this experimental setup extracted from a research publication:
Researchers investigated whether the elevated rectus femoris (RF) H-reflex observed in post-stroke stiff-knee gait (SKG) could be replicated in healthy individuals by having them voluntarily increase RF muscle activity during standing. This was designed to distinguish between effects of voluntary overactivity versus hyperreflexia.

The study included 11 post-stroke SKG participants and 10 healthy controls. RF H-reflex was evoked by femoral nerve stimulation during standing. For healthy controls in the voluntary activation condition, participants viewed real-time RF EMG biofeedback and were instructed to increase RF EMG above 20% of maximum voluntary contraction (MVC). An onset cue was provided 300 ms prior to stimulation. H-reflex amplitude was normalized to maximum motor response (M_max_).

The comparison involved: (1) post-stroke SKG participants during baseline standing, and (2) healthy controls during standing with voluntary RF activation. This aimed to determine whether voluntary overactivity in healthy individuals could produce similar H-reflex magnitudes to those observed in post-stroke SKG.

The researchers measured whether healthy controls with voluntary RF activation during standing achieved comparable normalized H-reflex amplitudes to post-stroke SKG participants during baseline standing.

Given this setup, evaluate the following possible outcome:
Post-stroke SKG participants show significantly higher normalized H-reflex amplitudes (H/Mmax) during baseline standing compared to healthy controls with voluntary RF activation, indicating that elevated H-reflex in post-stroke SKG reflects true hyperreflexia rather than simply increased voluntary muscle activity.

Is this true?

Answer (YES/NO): NO